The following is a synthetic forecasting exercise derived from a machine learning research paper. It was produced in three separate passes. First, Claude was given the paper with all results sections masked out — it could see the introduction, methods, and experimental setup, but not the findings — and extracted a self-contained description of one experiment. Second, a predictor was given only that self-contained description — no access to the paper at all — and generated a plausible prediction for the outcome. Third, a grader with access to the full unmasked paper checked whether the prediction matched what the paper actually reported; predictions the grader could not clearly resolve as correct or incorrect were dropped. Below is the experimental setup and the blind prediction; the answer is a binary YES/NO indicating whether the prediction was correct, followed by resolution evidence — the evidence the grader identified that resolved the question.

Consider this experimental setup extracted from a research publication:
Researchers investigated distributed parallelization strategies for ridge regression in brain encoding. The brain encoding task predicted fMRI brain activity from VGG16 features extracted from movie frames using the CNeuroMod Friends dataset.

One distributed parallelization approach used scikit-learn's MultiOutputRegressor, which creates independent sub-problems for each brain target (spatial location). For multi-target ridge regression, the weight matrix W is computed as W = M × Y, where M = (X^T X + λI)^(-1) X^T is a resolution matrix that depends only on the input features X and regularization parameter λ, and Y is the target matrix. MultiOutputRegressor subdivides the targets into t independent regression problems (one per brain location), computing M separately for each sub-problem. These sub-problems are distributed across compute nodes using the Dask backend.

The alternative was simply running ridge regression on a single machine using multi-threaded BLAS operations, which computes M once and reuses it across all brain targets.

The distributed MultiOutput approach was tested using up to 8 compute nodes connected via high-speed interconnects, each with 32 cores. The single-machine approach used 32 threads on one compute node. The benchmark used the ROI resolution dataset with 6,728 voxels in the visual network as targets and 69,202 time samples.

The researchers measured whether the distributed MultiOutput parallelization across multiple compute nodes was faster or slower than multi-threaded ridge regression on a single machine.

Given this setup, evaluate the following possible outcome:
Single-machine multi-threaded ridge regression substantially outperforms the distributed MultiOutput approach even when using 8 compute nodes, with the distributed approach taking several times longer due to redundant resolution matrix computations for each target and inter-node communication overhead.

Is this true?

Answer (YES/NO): NO